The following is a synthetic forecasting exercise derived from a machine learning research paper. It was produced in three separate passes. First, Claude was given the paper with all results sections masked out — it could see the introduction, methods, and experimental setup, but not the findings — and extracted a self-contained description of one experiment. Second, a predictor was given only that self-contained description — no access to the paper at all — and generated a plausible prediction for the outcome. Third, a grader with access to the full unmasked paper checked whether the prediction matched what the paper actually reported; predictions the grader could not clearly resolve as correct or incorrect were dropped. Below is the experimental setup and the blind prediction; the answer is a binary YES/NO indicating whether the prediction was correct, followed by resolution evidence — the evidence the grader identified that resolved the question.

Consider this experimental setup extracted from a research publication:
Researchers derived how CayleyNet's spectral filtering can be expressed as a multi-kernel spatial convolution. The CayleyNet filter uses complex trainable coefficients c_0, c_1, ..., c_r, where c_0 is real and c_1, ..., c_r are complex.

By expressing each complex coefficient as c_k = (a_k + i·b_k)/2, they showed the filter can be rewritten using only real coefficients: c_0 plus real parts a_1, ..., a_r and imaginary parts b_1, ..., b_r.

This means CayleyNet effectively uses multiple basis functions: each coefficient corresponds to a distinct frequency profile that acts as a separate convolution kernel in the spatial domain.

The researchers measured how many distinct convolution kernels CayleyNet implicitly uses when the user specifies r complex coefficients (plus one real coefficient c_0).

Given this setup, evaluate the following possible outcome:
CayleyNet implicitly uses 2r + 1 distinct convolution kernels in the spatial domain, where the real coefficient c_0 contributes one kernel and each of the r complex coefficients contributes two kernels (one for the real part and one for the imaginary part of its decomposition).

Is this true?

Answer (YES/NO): YES